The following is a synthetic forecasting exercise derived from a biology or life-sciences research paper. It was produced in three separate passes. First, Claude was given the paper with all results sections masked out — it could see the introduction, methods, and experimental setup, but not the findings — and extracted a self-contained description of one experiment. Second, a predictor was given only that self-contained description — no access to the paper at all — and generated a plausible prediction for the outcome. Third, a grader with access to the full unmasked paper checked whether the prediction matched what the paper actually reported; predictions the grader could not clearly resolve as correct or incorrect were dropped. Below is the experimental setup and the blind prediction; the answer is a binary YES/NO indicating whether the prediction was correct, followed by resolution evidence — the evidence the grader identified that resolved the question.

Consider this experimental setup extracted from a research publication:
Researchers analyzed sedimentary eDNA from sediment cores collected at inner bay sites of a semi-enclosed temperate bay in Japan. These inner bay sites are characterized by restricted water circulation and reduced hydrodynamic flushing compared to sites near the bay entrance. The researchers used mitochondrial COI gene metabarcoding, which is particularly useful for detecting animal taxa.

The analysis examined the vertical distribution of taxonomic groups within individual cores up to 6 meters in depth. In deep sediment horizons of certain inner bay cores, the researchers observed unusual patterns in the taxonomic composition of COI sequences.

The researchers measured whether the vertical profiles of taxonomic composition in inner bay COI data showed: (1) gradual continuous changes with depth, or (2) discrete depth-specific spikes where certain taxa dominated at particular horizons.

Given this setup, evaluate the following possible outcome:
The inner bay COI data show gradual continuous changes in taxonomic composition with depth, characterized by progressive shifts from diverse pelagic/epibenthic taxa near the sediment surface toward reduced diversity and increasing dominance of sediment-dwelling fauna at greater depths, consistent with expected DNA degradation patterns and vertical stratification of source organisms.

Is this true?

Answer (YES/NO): NO